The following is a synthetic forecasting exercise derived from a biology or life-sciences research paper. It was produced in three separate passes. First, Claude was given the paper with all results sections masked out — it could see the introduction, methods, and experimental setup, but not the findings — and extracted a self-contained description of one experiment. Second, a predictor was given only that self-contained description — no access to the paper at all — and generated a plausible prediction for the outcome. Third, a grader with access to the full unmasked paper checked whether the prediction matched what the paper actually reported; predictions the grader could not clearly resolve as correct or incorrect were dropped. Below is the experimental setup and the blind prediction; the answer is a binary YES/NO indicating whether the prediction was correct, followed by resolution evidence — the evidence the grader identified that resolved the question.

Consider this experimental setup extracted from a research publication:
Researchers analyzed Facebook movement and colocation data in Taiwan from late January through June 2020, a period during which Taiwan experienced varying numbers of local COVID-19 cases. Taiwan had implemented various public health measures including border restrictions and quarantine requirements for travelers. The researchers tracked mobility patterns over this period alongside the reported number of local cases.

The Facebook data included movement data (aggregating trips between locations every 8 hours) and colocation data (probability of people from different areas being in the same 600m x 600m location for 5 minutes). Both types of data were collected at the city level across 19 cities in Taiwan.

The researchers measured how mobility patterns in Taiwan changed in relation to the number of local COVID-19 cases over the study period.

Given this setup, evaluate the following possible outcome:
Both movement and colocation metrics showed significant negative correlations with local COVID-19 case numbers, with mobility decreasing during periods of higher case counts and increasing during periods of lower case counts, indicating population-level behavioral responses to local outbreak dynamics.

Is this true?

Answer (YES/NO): NO